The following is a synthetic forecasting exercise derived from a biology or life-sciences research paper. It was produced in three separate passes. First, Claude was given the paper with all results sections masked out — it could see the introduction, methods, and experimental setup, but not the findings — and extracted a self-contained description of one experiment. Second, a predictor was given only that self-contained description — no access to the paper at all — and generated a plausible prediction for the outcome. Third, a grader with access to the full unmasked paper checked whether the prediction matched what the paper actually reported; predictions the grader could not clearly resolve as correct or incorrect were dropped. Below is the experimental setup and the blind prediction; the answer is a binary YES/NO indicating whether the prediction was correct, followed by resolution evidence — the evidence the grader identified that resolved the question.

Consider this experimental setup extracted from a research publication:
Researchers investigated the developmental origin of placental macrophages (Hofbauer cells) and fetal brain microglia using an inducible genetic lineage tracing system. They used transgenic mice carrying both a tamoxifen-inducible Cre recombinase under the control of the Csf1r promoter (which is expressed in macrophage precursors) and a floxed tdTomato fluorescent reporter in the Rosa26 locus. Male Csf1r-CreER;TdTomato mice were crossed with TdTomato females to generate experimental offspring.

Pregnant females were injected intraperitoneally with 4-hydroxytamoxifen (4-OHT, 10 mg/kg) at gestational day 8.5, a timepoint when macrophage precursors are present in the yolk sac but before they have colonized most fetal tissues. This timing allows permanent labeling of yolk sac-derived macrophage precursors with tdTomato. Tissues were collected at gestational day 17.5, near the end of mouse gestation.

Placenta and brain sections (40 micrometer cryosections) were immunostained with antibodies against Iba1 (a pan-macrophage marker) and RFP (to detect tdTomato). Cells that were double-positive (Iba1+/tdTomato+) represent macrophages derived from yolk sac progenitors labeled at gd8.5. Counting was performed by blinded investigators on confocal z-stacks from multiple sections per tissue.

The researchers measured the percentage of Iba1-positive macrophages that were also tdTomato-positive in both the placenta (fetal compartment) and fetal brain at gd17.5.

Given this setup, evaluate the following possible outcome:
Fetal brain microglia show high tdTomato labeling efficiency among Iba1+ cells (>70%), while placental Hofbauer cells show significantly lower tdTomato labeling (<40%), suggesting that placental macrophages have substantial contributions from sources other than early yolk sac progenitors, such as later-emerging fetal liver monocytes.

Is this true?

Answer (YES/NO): NO